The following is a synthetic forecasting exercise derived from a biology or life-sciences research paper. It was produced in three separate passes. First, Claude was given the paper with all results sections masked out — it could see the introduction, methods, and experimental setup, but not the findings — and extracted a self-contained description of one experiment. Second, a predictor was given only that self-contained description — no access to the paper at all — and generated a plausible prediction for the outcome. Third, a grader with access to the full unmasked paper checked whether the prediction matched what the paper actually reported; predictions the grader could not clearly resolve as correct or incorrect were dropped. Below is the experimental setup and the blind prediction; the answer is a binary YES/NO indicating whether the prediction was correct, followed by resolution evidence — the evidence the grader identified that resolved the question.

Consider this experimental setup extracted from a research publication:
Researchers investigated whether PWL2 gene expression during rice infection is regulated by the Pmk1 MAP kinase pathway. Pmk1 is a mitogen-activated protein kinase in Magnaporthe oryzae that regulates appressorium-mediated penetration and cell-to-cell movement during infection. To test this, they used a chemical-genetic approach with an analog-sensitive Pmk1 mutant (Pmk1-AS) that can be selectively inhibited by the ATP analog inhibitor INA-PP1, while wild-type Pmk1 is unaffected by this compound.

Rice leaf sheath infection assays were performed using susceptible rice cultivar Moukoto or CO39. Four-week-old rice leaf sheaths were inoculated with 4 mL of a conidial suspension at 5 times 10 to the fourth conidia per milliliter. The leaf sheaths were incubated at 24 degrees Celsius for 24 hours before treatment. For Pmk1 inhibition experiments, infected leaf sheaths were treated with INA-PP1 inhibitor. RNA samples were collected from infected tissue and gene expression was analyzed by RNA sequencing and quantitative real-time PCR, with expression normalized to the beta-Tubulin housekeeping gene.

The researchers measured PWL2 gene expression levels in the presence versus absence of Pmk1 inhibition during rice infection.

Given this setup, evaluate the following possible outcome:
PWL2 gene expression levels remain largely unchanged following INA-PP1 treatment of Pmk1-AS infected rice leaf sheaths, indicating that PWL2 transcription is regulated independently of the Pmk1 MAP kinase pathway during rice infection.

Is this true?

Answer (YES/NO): NO